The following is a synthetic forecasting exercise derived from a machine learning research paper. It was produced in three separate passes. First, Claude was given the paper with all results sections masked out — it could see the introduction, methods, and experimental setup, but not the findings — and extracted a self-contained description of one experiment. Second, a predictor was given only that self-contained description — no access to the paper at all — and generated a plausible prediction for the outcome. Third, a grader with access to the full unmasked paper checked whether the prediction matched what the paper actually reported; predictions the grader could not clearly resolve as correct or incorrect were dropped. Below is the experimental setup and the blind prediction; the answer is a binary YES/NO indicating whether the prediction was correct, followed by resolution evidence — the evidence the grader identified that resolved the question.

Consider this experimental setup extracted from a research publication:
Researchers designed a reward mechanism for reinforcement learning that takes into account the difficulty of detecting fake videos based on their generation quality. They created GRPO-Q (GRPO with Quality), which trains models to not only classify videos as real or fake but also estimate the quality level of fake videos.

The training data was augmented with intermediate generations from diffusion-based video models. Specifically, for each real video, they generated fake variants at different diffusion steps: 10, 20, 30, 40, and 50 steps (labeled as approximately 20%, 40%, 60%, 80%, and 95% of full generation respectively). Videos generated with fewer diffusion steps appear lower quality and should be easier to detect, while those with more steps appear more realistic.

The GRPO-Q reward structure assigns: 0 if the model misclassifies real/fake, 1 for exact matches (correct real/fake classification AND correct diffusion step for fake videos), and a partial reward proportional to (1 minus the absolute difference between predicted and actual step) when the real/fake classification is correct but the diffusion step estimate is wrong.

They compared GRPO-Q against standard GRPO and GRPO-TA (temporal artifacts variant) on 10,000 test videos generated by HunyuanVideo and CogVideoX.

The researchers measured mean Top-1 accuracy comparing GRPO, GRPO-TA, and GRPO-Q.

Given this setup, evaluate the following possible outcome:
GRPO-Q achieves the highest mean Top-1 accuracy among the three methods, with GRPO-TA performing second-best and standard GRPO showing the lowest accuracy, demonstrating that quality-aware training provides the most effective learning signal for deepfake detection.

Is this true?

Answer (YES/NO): YES